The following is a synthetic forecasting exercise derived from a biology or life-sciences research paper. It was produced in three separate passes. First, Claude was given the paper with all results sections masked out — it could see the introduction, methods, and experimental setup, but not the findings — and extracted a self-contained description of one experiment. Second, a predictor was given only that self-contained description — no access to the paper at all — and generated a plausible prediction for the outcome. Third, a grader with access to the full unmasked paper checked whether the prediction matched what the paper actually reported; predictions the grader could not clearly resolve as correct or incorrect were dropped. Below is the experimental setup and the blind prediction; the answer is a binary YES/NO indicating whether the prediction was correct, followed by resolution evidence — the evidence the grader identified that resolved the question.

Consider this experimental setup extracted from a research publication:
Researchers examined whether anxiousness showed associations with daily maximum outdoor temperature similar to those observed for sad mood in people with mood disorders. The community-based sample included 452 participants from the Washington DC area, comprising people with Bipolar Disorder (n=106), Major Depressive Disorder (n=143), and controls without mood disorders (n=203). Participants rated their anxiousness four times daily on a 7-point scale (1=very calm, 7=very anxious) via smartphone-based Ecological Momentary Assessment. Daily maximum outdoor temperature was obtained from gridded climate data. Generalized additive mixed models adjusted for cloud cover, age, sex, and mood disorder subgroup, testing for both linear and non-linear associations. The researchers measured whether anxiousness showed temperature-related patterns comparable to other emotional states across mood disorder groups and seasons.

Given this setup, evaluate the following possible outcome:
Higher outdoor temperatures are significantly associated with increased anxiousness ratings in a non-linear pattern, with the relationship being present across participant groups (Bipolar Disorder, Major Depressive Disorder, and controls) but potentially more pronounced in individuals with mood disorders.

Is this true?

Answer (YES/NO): NO